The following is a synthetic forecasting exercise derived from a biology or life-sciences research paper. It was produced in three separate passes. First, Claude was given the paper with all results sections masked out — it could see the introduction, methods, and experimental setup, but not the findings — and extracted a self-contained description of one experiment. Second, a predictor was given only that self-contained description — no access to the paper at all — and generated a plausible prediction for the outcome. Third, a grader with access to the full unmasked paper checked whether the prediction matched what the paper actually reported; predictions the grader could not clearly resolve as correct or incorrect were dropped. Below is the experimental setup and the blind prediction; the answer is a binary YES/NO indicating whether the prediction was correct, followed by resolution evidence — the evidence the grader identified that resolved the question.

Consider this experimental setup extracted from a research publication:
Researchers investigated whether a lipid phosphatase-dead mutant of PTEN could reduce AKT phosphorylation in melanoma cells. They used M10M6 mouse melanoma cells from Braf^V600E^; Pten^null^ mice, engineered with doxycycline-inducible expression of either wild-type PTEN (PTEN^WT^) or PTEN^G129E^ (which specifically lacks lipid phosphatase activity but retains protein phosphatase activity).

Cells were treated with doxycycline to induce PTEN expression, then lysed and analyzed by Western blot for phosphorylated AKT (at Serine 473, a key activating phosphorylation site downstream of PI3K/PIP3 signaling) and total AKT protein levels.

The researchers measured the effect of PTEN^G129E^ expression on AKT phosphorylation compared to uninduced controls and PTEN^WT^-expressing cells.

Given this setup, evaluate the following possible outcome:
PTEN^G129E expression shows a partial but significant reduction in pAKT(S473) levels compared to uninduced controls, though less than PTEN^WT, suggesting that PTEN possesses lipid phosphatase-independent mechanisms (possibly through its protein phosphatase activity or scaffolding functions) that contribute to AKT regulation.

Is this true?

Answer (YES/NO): NO